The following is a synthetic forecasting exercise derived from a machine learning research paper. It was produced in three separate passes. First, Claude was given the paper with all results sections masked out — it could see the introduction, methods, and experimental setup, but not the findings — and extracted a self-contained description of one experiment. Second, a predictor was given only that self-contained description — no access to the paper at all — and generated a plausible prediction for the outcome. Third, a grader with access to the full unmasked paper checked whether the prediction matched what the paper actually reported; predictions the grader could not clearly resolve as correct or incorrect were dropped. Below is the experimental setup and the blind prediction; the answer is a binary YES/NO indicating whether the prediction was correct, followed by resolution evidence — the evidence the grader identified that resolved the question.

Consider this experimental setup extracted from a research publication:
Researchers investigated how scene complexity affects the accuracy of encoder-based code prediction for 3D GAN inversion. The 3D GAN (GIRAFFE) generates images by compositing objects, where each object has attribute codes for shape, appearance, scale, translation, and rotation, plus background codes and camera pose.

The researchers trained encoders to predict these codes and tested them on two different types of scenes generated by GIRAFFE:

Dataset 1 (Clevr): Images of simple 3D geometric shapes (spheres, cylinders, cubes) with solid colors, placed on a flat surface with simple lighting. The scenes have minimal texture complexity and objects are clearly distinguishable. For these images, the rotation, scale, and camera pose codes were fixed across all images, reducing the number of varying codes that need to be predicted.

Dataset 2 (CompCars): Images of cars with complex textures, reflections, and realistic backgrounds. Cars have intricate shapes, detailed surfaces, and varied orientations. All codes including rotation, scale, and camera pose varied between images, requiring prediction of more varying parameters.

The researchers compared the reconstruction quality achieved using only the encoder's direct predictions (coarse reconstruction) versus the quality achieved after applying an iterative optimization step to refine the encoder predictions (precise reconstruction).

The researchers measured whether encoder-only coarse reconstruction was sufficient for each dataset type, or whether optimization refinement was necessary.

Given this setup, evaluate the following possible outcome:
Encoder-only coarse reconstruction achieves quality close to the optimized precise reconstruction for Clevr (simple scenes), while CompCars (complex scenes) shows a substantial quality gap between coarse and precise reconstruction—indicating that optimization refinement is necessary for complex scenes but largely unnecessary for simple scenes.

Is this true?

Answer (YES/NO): YES